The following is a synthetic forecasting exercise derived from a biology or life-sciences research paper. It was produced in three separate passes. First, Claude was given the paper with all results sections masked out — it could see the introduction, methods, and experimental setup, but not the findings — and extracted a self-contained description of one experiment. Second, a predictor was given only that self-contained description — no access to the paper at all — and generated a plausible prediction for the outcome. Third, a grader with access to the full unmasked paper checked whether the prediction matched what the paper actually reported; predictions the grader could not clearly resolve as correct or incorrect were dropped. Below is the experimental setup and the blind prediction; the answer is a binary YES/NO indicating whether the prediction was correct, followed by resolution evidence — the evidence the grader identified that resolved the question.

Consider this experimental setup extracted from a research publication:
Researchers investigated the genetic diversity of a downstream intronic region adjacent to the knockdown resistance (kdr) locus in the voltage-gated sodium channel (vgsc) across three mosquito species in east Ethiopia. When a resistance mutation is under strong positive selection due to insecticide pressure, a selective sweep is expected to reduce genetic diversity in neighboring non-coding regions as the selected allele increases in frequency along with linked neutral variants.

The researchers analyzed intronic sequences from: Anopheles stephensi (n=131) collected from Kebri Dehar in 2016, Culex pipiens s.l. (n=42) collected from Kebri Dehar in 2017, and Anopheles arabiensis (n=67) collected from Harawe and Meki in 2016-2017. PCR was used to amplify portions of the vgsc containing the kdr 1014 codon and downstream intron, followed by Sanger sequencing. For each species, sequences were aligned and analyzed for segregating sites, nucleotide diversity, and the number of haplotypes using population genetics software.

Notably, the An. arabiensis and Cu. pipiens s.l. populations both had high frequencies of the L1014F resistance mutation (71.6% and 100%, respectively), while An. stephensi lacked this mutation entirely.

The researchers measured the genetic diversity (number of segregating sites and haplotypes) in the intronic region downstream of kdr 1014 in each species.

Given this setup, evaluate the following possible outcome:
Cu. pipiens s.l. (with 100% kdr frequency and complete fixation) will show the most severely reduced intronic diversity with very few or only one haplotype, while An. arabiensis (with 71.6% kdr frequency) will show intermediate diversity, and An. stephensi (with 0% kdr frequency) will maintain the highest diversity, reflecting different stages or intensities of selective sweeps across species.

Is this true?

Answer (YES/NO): NO